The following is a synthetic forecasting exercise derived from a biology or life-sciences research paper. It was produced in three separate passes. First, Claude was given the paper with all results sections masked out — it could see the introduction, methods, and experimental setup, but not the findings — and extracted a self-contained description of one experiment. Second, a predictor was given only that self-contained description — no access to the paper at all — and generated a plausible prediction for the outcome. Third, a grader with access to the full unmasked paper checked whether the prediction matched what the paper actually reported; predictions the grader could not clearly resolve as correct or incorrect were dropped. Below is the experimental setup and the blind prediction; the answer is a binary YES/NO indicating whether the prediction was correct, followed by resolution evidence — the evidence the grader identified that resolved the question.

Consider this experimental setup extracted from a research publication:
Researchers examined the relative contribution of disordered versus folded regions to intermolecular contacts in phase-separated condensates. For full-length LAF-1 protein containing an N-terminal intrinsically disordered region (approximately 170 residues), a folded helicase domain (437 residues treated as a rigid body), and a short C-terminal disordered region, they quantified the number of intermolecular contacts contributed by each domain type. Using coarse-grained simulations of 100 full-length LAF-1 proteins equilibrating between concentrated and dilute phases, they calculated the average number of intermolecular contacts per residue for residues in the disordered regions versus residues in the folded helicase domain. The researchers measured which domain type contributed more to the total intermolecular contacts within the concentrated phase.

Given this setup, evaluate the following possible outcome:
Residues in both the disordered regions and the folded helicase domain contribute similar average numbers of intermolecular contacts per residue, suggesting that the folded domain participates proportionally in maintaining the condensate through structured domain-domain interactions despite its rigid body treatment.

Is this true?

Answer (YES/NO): NO